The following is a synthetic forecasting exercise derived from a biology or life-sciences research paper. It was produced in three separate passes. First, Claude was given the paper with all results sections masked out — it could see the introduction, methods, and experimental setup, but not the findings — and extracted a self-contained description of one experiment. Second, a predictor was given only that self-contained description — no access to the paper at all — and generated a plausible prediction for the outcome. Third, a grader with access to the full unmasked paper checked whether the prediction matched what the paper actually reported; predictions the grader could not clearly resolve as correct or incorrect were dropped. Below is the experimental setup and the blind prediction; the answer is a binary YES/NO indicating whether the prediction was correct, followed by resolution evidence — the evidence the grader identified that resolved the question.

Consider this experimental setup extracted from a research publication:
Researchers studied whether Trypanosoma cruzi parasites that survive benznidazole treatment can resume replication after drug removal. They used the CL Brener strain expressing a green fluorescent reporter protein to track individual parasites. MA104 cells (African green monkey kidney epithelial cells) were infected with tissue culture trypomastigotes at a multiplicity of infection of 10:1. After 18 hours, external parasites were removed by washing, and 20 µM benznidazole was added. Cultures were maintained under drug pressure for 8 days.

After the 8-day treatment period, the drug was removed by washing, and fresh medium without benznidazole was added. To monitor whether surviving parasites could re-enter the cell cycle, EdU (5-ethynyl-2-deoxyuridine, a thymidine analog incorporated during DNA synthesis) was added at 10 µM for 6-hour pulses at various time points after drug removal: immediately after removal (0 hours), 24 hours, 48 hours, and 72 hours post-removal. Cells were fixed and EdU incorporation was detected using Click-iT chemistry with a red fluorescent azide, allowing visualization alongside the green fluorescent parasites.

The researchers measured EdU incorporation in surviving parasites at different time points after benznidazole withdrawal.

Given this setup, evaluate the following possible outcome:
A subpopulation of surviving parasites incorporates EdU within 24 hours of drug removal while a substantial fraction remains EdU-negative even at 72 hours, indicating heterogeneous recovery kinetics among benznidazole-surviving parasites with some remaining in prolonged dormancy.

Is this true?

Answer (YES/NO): NO